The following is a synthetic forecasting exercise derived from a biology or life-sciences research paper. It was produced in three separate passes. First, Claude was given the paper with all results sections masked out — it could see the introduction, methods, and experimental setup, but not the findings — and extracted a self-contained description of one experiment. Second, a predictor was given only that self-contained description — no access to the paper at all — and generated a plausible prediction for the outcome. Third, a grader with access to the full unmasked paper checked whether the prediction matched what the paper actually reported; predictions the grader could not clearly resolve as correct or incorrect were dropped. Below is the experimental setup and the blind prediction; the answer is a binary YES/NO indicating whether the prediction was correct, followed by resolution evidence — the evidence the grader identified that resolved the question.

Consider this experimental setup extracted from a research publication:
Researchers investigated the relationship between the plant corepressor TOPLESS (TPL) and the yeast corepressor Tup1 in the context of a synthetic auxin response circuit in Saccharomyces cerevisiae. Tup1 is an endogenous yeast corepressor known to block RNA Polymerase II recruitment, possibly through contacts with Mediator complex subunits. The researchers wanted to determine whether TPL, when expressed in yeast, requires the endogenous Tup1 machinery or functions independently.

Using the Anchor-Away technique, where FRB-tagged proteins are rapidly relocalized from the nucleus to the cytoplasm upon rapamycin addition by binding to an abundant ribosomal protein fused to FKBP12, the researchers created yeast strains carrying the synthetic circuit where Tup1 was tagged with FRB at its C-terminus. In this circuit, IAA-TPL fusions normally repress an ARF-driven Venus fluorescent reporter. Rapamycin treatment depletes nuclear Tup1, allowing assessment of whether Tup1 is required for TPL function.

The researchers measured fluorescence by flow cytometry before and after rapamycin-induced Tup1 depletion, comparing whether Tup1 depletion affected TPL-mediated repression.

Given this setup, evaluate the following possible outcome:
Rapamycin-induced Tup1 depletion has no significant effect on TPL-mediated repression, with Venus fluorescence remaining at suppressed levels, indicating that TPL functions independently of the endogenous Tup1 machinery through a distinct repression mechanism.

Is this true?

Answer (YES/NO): YES